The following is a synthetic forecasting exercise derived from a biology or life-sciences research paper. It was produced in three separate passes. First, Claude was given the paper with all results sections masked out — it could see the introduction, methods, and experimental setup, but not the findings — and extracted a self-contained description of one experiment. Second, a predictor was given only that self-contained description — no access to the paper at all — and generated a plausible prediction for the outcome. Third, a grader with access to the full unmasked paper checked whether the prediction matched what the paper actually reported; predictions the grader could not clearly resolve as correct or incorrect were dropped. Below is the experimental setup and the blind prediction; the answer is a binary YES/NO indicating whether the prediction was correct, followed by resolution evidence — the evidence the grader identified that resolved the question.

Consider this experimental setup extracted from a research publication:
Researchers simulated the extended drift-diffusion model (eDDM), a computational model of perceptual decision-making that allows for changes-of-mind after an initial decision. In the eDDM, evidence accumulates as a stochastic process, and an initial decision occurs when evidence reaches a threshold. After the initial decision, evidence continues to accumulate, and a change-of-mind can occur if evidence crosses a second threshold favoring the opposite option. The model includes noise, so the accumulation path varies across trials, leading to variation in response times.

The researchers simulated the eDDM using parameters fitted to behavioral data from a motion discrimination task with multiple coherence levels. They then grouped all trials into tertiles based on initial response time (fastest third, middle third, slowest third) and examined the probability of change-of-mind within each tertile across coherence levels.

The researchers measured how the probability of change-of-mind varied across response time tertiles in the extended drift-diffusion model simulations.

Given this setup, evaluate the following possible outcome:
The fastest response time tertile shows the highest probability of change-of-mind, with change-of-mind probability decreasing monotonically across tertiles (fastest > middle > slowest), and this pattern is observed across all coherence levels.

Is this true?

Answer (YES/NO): NO